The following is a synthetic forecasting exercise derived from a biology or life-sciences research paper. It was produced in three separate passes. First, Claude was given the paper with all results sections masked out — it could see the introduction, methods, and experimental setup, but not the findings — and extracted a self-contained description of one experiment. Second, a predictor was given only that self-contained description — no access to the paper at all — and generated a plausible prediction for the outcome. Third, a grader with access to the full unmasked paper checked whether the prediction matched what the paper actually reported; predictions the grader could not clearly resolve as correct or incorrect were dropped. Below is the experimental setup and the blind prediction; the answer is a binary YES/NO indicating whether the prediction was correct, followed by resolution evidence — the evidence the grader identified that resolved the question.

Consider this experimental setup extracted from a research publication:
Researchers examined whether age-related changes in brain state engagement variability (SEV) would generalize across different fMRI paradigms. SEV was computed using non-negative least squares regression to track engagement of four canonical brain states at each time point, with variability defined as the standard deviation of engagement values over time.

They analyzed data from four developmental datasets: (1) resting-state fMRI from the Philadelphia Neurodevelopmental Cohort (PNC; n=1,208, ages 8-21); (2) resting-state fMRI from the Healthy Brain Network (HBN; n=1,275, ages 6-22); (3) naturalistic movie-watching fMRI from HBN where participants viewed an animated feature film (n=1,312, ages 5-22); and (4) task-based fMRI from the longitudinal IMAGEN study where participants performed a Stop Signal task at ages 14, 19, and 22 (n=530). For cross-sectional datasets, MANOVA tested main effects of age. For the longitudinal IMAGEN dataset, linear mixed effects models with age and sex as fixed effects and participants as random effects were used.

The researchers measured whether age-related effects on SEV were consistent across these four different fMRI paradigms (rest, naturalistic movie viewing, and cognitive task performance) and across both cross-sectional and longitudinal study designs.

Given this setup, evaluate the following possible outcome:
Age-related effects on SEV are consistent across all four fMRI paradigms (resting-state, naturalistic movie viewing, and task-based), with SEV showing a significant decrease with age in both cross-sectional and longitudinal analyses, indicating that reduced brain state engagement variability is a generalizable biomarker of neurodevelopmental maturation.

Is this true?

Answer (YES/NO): NO